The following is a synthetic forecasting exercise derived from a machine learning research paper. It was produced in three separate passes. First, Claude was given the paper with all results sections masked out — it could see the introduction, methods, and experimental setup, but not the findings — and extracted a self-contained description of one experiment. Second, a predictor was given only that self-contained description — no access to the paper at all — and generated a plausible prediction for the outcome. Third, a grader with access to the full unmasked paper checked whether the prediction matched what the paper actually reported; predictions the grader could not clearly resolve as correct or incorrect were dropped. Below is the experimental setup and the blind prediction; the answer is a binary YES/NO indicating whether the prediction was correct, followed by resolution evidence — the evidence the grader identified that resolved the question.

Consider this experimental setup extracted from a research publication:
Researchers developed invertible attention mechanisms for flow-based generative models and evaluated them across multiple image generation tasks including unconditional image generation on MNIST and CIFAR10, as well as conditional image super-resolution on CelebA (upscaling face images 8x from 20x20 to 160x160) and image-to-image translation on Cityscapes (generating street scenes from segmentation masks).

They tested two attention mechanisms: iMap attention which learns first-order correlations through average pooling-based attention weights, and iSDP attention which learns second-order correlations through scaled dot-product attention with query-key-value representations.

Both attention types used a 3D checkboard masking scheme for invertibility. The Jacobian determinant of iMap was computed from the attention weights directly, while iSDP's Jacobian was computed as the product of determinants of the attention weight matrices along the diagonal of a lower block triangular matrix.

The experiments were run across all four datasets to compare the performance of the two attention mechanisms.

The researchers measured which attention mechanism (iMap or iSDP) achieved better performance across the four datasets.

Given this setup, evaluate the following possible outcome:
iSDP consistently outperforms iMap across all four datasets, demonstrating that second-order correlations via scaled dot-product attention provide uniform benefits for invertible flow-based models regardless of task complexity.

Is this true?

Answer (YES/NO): NO